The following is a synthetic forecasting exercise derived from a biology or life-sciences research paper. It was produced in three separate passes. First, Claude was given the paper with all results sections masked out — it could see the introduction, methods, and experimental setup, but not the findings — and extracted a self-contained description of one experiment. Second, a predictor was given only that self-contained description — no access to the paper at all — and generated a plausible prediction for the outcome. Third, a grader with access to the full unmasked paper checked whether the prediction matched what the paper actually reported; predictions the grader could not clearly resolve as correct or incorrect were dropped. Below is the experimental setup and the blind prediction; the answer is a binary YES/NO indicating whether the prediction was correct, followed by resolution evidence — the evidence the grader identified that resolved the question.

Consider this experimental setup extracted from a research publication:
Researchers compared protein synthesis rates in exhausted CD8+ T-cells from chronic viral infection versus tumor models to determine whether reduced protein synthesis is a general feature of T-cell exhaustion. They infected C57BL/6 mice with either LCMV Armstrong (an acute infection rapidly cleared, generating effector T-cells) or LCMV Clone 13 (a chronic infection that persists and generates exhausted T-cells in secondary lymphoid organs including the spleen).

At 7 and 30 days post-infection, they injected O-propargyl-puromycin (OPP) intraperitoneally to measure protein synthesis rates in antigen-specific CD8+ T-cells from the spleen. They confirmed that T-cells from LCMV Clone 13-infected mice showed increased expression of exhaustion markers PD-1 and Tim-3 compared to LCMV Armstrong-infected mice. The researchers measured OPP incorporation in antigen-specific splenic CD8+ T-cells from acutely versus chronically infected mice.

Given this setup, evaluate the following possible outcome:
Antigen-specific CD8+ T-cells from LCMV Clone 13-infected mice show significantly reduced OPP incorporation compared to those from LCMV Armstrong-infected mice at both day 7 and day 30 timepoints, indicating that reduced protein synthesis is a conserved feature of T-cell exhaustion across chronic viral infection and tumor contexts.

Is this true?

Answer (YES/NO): NO